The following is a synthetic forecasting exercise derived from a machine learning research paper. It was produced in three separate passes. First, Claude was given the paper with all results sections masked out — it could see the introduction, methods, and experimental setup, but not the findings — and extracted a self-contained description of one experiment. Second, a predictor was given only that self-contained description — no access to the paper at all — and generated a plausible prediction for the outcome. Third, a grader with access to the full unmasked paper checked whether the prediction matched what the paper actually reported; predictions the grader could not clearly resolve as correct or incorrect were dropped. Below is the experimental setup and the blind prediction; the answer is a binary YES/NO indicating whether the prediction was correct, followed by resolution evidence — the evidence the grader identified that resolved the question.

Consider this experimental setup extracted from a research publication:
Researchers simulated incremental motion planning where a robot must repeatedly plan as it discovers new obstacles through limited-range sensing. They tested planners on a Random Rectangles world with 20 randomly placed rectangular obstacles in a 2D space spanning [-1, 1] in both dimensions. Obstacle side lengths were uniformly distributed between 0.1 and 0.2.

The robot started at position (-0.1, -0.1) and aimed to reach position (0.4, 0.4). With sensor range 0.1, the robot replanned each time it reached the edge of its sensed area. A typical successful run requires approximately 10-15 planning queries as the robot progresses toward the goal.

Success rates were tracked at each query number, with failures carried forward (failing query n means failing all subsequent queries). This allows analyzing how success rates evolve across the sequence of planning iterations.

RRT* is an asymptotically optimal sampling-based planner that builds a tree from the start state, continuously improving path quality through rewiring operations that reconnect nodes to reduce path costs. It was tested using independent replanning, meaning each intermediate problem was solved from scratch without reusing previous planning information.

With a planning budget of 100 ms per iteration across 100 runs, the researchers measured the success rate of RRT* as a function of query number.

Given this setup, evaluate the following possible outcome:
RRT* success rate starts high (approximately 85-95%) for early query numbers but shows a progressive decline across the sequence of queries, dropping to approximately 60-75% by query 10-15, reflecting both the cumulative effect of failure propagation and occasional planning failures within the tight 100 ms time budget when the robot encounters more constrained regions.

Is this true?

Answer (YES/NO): NO